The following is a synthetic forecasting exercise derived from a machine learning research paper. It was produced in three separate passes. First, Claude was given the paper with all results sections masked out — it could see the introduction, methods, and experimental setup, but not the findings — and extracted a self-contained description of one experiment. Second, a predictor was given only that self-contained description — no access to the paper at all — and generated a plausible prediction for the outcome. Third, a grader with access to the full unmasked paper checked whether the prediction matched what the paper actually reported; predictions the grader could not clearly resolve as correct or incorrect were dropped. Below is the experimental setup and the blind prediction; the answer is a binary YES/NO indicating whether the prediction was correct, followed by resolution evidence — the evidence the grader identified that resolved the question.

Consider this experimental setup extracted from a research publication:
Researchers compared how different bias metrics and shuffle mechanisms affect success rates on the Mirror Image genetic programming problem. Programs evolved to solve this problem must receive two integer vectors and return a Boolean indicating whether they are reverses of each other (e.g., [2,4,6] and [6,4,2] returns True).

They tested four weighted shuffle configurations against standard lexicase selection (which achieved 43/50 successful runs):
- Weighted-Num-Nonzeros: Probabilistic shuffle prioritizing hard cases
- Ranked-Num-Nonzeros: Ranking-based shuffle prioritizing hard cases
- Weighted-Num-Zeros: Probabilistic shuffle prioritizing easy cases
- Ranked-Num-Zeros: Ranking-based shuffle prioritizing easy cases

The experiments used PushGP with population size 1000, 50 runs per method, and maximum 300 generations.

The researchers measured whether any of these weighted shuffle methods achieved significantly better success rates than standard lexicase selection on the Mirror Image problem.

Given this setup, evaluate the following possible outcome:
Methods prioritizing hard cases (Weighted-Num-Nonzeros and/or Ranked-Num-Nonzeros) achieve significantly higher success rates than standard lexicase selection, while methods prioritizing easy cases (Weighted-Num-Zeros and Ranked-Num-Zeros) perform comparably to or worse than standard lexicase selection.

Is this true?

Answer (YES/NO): NO